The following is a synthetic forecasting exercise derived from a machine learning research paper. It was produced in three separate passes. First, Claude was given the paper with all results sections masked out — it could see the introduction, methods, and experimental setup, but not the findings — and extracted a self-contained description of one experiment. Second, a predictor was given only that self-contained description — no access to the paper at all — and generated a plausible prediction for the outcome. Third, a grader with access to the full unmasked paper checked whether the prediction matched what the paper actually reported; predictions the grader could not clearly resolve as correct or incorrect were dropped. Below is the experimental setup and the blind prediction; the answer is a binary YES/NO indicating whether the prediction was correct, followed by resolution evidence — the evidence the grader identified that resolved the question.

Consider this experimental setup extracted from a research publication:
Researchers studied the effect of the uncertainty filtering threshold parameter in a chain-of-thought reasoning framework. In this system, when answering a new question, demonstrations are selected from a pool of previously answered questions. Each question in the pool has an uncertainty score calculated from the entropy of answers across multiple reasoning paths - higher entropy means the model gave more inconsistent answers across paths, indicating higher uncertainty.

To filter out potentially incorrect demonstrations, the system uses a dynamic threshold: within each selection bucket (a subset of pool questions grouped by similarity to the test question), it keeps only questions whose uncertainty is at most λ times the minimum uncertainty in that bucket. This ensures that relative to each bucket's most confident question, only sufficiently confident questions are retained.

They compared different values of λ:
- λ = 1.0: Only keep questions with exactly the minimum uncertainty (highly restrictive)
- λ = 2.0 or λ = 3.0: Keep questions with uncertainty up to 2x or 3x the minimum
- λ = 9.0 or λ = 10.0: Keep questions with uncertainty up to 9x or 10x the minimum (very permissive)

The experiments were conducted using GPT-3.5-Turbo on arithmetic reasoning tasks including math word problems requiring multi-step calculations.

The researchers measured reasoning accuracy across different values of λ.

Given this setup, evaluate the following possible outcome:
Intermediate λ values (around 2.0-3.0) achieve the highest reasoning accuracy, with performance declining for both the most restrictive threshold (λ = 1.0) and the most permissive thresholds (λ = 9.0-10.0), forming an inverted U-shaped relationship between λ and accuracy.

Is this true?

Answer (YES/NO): NO